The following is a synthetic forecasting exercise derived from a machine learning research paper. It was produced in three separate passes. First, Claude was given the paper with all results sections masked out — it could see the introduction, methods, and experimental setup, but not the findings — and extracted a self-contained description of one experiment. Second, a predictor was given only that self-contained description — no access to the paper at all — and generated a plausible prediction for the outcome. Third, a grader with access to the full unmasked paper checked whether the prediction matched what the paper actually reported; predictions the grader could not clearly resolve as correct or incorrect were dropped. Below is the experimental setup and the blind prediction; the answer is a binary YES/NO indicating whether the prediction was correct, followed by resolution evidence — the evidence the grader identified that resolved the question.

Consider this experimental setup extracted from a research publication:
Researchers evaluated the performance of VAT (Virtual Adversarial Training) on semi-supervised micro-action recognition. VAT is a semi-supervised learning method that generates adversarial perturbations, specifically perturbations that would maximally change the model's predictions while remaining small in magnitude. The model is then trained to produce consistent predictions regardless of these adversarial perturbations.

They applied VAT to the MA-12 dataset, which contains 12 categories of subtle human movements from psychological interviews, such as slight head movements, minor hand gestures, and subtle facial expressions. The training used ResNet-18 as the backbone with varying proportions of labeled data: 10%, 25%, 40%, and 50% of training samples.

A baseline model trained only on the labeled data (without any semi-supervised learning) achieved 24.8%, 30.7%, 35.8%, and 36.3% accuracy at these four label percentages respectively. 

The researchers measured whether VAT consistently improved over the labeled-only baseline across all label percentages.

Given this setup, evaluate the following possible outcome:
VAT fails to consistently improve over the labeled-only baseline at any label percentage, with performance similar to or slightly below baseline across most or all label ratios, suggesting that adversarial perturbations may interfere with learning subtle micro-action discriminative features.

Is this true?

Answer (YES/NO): NO